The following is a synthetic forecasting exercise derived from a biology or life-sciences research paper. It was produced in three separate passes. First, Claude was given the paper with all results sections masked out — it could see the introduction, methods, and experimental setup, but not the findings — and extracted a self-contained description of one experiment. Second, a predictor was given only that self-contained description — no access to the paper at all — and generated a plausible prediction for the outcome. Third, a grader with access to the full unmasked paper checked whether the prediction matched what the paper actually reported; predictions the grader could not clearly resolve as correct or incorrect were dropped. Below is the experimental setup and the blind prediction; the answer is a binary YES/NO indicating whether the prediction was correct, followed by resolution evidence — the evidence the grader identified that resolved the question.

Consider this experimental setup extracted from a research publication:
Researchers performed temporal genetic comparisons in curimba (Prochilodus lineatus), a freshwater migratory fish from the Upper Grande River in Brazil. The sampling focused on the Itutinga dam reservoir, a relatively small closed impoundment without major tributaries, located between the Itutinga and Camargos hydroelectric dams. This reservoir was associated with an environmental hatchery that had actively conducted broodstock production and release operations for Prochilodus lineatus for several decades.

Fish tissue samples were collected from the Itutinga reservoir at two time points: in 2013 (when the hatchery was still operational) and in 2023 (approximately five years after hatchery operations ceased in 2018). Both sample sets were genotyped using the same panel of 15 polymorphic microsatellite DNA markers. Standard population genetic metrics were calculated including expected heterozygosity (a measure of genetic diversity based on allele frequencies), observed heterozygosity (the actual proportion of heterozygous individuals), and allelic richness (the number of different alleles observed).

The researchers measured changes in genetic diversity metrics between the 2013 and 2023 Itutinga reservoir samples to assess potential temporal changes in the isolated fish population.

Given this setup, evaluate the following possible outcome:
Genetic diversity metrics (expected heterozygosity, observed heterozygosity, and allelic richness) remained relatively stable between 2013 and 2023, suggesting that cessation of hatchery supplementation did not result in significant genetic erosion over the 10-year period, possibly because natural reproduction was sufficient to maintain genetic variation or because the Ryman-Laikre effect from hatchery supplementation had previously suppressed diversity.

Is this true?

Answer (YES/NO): NO